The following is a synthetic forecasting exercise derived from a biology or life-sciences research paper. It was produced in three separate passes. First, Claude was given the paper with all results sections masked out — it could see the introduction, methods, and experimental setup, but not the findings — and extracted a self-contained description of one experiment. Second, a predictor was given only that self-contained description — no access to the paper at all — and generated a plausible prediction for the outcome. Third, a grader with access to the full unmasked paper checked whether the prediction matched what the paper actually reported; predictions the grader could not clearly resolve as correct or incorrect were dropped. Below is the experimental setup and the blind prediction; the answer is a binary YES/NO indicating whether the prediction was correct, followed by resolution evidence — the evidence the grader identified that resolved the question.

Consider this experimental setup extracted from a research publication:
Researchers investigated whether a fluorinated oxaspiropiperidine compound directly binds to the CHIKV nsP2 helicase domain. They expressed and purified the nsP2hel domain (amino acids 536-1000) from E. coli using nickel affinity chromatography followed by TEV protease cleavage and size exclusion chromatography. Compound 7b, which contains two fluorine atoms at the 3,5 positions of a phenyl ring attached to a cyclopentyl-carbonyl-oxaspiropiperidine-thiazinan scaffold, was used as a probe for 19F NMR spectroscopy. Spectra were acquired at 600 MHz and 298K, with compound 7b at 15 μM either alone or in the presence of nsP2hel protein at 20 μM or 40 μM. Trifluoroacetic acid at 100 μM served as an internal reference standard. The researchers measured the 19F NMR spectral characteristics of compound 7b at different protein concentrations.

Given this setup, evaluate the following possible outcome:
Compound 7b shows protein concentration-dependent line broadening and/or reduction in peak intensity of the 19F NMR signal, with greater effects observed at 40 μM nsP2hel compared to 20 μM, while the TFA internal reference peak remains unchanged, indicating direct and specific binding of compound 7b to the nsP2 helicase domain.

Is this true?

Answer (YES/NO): YES